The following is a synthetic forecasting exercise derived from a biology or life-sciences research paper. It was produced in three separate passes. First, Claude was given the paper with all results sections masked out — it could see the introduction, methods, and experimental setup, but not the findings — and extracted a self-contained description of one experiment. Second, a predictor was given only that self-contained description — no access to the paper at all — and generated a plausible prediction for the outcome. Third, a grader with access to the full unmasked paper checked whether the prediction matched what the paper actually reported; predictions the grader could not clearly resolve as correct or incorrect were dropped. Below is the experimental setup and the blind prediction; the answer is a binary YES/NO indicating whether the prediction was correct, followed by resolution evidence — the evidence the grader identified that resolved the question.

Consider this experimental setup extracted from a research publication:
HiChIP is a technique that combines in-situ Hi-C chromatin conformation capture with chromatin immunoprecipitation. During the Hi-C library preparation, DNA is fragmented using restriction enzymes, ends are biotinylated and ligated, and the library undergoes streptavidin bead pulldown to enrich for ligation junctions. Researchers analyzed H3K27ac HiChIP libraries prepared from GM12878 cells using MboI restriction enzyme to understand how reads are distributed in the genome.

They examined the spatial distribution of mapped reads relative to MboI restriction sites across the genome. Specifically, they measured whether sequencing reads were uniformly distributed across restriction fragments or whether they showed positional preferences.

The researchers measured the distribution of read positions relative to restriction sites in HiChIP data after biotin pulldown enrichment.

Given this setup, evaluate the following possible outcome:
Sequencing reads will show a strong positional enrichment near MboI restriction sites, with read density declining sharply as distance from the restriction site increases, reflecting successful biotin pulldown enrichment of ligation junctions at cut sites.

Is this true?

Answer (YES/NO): YES